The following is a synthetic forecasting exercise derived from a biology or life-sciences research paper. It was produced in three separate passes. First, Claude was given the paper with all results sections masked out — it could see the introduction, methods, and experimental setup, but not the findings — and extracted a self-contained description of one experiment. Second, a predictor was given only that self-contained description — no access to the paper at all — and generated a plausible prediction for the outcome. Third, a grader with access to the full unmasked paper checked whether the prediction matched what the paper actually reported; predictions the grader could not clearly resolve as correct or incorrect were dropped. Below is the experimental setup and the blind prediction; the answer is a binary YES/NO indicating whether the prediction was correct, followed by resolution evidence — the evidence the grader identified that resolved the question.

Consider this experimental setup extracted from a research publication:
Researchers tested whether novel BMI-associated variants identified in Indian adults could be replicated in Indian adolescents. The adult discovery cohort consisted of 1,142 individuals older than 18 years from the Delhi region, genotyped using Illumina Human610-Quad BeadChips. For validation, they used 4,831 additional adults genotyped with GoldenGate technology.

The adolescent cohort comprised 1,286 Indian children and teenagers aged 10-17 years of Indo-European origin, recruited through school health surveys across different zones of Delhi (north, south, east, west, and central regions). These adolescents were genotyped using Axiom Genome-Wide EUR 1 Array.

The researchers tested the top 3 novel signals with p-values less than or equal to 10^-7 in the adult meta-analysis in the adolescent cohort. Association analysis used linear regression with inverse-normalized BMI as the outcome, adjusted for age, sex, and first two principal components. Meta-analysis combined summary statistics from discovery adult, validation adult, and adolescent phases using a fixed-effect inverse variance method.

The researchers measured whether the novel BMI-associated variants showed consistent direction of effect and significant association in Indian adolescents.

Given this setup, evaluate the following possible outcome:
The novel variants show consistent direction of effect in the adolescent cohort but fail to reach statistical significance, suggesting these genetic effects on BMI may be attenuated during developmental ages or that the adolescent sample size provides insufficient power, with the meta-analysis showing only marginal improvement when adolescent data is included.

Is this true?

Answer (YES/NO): NO